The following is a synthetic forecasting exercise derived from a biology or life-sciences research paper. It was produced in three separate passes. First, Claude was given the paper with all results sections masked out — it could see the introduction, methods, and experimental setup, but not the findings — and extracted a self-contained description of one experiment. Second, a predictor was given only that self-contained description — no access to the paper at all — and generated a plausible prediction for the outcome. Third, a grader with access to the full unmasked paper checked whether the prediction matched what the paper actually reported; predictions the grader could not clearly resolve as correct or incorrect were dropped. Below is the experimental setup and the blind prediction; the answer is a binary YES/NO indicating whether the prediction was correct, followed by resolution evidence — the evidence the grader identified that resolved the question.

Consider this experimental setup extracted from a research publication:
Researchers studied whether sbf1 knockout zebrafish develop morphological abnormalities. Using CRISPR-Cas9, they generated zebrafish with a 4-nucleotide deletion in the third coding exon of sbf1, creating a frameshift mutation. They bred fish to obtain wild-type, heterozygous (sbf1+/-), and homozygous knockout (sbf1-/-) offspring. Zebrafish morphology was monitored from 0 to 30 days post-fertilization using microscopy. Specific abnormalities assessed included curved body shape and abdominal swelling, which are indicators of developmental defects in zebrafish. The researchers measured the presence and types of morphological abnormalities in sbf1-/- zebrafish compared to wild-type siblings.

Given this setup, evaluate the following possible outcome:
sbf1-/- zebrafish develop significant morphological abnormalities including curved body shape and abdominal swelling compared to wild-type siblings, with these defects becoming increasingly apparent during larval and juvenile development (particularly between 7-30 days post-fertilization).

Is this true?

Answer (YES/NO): NO